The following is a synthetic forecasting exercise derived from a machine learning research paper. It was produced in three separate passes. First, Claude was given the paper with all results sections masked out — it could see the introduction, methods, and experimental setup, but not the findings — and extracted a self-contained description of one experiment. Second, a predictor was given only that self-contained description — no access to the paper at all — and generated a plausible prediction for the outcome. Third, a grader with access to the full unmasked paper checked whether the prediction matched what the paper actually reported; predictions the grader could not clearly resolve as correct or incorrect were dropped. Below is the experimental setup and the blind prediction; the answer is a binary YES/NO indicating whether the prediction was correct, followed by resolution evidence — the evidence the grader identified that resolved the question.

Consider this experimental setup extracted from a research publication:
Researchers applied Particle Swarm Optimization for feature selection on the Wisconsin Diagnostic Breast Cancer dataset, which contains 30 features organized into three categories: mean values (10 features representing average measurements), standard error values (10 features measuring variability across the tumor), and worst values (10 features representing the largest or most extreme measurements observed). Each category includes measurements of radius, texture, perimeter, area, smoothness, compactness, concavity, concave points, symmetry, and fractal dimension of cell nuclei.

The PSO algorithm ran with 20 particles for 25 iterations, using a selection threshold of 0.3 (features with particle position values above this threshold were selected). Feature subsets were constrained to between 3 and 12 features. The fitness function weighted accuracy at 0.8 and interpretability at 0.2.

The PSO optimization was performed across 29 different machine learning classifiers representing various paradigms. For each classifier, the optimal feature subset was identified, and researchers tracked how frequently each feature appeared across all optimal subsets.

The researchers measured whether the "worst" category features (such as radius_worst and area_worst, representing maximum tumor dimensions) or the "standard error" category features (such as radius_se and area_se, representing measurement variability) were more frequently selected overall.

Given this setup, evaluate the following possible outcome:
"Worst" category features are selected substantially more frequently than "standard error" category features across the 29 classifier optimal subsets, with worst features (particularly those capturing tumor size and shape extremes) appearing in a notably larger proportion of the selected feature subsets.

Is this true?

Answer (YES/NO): YES